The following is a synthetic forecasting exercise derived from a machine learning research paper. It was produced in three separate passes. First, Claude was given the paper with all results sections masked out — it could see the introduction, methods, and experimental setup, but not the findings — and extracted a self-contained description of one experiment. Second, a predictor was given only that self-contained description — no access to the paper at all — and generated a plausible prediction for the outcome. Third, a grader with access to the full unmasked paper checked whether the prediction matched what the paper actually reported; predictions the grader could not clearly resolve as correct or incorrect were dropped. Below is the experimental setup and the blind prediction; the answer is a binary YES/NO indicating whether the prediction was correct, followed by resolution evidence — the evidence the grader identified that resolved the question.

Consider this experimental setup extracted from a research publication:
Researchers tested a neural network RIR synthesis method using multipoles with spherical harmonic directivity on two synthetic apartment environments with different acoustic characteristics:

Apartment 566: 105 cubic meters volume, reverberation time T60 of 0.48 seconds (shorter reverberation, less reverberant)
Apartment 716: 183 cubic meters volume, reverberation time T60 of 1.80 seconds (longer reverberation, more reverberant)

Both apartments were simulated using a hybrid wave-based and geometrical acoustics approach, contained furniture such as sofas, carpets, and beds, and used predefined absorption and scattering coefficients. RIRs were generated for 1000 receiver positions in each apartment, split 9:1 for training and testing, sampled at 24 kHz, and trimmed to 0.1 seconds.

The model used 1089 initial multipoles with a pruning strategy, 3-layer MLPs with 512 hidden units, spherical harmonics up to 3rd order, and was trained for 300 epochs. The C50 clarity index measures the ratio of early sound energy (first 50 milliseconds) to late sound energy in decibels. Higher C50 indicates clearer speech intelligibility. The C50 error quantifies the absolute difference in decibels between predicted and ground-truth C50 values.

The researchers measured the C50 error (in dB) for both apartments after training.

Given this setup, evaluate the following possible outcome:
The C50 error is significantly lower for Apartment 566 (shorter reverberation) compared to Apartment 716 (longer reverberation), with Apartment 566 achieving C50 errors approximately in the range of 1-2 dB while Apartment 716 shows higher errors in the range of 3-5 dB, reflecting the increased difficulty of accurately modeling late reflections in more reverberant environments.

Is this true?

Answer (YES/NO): NO